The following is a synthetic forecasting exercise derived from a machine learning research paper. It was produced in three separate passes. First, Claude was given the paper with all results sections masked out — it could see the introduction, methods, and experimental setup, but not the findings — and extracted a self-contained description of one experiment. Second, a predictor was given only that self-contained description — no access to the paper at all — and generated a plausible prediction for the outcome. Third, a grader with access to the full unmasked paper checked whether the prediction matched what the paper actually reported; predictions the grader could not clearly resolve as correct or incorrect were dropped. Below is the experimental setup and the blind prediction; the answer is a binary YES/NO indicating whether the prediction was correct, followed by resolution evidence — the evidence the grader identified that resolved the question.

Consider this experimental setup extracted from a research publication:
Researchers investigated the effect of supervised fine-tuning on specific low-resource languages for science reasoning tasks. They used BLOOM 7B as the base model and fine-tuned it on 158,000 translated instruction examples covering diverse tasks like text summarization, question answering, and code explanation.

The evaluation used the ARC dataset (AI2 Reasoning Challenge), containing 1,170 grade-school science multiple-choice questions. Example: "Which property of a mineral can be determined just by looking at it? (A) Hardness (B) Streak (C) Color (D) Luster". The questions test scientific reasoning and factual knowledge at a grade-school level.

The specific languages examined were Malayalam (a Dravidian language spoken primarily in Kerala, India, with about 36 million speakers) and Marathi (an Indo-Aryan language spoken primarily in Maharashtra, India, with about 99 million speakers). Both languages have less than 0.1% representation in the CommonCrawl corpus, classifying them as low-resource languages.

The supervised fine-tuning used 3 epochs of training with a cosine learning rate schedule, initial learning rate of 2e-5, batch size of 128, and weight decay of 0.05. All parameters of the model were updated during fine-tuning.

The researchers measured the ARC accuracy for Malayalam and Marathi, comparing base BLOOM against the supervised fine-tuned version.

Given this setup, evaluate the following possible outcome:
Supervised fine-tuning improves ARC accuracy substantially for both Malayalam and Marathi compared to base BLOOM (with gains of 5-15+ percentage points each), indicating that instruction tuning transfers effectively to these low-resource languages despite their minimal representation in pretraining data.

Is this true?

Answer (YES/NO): NO